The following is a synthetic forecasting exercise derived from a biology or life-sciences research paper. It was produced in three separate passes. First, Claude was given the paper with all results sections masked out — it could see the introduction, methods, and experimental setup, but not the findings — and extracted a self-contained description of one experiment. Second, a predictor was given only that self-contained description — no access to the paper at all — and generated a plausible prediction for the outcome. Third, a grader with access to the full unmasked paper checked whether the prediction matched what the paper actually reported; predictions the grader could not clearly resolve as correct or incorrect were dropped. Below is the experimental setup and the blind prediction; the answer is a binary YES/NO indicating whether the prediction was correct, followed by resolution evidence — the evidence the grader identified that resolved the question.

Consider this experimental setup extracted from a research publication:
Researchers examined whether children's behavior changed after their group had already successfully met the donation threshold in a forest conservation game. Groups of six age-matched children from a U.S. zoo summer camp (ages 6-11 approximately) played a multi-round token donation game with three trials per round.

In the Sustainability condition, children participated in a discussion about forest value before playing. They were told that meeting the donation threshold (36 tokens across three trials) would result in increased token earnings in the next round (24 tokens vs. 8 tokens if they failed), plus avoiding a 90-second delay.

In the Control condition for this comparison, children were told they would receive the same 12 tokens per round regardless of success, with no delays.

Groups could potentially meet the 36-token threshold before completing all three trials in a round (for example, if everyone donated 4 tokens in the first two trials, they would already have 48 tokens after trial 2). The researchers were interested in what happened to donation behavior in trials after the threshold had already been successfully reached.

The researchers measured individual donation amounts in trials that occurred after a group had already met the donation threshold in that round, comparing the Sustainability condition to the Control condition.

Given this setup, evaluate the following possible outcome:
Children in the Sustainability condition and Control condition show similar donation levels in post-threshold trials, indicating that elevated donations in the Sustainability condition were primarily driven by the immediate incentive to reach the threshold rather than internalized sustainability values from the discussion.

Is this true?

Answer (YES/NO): NO